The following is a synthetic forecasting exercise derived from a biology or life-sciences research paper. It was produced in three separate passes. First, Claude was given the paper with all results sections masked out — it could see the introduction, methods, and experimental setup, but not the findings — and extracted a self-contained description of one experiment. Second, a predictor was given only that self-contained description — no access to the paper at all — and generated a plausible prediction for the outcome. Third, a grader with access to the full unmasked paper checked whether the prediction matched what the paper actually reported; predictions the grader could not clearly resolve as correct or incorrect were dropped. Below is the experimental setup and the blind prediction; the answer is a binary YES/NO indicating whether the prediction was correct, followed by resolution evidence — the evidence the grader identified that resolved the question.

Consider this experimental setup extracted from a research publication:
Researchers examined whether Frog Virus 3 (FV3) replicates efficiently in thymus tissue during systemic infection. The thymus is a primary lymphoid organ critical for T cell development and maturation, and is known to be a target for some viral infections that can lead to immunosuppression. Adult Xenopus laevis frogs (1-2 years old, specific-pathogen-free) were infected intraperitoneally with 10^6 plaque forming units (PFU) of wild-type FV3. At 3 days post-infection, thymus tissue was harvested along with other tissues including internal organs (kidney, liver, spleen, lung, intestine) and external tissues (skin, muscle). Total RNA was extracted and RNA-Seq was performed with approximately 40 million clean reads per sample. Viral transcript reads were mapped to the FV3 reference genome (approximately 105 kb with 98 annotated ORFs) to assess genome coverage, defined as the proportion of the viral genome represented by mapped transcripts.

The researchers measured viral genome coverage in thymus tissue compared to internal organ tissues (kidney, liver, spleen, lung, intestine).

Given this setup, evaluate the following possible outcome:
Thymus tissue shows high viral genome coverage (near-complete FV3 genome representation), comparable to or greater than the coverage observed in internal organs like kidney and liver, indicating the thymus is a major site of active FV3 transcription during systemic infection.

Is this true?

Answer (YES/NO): NO